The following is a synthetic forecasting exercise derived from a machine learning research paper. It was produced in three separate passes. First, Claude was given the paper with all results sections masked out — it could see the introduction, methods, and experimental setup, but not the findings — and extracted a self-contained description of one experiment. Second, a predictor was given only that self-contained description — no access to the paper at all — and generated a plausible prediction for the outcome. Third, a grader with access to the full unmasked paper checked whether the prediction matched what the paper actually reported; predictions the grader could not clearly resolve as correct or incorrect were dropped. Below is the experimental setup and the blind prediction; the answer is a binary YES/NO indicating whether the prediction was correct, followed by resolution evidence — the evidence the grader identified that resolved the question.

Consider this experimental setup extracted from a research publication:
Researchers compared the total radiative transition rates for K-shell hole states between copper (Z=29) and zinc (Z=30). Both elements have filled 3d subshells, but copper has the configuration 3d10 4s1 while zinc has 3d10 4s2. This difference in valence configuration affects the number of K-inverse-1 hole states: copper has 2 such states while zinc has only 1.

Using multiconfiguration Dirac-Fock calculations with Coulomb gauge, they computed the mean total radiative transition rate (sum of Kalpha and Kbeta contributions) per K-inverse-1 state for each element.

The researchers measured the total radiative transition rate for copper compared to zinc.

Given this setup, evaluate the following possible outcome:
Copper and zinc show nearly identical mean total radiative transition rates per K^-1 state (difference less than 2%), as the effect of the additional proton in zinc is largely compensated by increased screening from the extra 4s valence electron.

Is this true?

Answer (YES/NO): NO